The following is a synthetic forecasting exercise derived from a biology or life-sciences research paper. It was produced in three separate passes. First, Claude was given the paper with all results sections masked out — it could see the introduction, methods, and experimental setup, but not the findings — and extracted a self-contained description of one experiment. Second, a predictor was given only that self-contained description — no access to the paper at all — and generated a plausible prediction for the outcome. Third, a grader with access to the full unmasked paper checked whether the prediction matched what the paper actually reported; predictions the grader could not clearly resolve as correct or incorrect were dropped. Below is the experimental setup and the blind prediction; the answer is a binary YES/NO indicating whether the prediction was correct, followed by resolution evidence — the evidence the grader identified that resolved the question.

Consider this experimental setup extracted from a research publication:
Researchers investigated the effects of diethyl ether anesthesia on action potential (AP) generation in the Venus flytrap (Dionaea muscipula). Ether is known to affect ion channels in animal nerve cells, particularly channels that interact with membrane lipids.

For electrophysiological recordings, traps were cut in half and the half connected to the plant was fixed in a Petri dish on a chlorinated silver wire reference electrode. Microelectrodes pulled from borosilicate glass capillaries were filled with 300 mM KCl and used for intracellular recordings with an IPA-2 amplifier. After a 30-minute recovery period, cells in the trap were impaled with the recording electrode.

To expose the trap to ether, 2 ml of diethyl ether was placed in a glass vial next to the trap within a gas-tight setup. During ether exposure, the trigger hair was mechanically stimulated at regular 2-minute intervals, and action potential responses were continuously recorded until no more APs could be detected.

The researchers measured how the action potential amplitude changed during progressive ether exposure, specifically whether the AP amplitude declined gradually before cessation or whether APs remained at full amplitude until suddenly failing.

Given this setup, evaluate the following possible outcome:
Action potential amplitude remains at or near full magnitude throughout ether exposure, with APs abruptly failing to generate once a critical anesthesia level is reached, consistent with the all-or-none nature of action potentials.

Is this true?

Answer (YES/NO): NO